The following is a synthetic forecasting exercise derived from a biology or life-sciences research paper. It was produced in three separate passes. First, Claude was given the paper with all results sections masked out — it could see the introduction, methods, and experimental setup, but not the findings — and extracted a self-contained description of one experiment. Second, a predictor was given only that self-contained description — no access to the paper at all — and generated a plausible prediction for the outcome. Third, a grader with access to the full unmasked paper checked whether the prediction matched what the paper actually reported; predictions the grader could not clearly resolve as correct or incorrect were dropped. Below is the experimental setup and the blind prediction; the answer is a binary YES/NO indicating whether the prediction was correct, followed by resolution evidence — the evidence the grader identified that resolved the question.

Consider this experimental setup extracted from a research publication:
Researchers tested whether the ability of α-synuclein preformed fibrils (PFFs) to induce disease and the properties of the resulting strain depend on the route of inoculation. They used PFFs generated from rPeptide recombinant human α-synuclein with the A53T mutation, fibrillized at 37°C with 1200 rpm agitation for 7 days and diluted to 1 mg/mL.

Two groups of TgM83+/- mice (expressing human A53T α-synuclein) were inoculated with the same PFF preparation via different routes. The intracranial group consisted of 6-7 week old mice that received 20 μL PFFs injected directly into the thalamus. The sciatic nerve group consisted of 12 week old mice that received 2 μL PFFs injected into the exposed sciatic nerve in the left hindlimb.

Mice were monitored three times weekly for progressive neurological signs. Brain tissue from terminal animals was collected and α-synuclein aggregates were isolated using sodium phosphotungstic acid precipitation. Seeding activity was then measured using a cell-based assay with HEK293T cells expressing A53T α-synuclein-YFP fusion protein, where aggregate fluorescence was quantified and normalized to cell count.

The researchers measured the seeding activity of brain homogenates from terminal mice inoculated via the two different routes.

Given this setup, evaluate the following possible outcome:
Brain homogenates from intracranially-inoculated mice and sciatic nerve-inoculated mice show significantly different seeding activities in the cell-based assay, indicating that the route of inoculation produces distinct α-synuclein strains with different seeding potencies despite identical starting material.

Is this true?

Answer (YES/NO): NO